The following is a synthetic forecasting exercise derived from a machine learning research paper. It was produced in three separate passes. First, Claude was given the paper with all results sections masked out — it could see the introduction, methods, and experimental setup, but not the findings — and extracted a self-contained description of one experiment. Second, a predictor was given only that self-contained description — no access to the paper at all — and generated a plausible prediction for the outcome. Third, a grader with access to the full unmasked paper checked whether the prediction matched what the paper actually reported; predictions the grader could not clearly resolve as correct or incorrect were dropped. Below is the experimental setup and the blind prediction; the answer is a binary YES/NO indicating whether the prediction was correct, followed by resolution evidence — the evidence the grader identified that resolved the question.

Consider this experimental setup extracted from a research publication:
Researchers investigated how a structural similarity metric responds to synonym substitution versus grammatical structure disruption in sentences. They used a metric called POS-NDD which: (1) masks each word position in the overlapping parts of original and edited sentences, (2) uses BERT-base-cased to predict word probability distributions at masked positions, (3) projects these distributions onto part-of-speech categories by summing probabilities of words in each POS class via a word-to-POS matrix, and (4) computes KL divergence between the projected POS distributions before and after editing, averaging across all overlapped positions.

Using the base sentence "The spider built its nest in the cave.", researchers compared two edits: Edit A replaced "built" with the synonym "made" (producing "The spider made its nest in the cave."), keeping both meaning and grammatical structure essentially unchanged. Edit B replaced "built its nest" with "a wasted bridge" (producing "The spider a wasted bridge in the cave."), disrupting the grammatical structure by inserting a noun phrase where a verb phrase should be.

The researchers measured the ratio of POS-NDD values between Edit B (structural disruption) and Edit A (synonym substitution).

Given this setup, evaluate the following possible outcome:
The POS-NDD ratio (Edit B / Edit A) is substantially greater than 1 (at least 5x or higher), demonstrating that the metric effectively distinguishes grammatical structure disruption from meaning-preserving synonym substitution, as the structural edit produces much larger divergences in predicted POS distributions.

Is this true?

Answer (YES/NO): YES